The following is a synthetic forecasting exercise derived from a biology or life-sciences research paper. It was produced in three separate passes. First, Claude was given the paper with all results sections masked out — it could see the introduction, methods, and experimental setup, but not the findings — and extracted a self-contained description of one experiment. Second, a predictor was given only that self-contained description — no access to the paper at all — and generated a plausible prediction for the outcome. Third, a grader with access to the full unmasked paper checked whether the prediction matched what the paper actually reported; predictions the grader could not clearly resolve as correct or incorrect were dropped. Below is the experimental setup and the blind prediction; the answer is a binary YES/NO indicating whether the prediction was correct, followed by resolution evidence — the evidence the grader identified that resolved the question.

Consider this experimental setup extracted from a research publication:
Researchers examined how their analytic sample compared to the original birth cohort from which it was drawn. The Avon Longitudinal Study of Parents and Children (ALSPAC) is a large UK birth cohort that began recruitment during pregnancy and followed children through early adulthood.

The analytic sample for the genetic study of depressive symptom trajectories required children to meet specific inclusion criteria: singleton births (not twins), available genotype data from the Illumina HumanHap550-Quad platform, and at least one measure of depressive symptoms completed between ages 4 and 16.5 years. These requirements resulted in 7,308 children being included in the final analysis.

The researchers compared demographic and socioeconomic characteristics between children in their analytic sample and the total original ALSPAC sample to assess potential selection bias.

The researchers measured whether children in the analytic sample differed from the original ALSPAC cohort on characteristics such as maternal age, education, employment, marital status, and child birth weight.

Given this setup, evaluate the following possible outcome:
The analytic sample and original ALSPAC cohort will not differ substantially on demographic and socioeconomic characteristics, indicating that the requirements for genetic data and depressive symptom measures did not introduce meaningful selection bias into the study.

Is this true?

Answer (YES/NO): NO